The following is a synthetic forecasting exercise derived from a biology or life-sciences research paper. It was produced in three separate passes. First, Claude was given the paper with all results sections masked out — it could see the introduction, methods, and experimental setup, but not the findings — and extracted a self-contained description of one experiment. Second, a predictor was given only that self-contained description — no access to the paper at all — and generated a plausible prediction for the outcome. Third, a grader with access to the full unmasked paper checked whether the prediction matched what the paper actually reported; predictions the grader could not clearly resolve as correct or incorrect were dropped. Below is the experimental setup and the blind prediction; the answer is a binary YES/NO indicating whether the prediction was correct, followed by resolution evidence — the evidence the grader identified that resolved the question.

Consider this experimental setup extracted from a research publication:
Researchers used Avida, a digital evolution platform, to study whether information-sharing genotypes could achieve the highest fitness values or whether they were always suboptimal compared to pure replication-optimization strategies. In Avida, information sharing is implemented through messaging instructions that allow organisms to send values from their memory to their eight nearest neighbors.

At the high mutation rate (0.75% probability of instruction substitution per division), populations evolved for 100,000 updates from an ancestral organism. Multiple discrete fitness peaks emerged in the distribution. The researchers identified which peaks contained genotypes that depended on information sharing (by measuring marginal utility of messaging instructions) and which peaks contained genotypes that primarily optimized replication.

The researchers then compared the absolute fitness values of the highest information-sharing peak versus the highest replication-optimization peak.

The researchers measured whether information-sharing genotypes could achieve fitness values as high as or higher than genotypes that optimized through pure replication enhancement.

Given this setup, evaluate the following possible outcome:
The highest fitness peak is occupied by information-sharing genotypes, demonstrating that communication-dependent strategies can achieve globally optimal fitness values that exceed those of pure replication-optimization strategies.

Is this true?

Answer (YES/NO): NO